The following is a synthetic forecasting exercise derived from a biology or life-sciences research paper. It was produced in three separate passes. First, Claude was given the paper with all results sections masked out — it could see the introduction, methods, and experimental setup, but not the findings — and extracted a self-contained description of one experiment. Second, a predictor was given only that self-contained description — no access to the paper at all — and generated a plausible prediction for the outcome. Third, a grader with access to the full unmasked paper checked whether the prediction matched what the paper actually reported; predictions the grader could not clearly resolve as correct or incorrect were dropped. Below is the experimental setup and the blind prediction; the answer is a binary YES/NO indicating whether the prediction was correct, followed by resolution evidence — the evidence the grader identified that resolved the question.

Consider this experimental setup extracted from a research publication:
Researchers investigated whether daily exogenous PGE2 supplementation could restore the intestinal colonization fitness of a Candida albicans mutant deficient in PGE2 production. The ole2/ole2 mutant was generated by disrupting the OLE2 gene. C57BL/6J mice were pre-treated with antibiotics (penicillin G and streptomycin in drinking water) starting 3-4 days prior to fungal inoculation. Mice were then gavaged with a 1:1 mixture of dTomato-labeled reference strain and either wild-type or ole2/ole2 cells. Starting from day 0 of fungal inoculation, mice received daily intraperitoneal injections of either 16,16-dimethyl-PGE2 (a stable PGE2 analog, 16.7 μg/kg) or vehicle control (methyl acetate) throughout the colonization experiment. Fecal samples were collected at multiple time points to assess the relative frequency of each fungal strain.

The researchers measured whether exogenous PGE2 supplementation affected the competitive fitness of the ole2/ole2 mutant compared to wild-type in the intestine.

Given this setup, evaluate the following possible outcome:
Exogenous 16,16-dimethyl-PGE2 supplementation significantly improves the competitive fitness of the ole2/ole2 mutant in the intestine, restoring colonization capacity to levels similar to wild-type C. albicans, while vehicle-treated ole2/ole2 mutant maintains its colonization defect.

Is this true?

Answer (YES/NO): NO